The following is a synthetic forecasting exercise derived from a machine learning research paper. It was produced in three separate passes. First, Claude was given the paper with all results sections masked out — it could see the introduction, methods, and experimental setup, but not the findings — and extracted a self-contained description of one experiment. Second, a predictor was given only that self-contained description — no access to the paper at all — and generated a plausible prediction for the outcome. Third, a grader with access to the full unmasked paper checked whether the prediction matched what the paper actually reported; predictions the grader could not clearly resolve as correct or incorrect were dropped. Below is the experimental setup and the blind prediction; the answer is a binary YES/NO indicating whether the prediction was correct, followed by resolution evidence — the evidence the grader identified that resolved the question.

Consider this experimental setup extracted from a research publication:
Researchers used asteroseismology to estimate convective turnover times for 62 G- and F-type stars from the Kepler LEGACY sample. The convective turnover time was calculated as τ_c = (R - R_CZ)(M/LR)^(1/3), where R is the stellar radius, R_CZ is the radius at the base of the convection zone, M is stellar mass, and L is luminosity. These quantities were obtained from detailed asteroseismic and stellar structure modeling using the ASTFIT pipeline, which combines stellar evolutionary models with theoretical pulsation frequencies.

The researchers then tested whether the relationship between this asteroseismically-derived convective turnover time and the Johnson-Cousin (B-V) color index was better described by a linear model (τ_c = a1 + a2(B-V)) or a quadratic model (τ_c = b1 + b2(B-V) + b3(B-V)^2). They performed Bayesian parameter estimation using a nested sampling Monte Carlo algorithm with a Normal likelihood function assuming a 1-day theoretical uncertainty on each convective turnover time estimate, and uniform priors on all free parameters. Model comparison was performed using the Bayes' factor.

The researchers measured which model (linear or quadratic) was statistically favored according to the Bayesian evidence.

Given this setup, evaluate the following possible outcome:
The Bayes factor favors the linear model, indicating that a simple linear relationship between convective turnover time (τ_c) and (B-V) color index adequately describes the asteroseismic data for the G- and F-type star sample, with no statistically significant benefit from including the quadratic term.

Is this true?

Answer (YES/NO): NO